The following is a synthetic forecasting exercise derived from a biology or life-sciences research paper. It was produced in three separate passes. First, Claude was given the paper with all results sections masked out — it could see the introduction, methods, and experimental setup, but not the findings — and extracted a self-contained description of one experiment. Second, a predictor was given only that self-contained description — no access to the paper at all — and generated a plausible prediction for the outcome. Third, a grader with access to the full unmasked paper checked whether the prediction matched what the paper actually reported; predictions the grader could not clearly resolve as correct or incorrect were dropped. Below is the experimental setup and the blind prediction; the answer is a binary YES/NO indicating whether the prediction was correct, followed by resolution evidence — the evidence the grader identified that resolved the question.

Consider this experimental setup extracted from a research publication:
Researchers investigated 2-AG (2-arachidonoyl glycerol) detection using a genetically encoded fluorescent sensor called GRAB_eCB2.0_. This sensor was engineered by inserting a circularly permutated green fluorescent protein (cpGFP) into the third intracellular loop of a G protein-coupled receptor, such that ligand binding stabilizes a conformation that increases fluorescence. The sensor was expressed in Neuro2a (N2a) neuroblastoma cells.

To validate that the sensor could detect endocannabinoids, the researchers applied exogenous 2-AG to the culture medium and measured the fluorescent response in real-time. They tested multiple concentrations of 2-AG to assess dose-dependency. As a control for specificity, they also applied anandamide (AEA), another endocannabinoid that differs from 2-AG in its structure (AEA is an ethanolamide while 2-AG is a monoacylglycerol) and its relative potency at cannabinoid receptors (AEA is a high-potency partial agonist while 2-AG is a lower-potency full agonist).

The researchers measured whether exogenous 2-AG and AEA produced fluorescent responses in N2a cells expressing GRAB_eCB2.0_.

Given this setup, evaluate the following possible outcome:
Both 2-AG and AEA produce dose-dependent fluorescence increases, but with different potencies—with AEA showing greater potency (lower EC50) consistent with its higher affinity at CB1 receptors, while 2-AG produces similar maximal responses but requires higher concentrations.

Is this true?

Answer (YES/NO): NO